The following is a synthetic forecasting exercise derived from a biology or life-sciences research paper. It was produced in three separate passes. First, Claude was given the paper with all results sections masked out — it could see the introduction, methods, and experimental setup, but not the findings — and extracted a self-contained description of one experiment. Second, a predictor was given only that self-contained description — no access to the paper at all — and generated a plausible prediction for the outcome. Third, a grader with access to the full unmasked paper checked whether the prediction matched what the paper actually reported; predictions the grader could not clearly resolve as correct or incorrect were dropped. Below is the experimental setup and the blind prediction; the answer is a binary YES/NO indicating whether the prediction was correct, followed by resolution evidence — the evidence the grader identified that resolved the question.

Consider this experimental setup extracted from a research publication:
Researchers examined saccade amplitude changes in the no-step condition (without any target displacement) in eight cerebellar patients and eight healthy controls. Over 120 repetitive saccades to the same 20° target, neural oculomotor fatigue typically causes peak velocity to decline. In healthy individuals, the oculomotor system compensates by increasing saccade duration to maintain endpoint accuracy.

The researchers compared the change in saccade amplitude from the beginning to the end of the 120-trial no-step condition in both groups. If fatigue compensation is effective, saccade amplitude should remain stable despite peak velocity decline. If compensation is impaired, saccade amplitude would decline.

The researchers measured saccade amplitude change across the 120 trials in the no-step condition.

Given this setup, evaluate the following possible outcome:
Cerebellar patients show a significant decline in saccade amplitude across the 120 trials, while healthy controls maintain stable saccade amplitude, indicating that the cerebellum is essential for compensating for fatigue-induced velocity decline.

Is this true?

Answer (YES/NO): NO